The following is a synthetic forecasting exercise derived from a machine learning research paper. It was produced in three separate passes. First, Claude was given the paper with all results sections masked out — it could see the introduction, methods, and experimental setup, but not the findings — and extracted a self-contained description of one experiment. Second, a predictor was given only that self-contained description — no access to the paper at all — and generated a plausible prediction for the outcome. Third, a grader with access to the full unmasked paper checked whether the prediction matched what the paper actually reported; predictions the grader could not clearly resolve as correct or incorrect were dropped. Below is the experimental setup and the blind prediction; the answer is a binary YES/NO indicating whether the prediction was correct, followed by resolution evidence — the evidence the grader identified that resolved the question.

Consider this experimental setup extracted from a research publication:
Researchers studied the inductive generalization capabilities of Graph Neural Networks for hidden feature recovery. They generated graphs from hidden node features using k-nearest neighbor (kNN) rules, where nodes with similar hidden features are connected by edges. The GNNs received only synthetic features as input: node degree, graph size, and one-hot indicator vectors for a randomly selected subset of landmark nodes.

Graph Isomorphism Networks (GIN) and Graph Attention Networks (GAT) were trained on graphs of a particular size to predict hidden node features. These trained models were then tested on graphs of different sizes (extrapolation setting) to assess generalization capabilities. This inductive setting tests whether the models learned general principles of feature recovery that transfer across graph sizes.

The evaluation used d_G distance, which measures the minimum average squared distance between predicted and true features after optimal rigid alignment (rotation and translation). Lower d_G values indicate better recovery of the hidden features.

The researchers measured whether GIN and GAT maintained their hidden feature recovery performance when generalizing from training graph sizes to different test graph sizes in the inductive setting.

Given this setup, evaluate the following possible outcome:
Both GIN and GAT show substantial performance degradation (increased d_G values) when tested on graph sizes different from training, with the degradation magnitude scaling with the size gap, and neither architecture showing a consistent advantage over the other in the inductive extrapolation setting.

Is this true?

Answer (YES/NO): NO